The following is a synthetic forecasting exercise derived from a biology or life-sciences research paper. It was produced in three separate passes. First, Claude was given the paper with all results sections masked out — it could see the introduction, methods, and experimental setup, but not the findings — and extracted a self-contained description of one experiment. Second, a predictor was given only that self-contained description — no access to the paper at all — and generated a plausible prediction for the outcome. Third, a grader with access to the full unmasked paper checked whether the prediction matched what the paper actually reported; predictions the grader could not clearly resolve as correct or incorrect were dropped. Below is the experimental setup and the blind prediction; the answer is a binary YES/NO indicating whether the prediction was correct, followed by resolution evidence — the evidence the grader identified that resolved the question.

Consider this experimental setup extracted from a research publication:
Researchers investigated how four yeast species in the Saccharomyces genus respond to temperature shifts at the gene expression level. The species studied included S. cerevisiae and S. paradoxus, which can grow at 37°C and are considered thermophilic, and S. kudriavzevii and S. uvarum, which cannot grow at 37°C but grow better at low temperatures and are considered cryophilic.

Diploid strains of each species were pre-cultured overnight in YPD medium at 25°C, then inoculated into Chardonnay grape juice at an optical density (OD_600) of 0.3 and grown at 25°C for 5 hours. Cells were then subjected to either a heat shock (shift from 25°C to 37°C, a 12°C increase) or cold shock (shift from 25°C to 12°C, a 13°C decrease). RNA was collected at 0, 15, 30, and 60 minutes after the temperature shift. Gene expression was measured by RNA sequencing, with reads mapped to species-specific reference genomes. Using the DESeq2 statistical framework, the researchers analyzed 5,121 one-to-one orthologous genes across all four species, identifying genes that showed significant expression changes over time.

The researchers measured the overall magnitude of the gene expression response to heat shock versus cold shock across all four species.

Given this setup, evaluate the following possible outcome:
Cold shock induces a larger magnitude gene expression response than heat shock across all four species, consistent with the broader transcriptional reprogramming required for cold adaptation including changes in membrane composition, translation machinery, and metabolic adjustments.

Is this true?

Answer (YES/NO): NO